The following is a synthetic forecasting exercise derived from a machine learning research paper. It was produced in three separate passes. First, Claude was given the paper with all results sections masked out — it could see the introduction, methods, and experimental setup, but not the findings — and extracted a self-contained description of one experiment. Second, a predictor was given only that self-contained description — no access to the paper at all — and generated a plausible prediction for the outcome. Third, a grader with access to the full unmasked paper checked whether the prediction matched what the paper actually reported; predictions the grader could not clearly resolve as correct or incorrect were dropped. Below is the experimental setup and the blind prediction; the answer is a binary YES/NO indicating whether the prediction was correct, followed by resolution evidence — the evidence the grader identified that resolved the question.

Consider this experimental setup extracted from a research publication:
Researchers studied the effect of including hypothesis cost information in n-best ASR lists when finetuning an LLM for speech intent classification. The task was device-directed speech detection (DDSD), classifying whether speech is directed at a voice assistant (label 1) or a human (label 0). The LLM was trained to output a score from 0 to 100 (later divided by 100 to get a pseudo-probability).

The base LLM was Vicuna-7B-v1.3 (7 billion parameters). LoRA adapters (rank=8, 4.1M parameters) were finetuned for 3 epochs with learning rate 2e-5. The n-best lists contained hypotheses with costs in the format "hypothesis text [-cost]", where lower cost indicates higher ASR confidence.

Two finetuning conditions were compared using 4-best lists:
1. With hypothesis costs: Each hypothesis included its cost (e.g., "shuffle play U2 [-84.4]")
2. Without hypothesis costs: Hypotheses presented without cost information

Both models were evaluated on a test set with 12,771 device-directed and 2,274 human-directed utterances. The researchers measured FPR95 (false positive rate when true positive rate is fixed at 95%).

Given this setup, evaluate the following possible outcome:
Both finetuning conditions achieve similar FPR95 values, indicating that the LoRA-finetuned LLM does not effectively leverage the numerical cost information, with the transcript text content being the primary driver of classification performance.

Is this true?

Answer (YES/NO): NO